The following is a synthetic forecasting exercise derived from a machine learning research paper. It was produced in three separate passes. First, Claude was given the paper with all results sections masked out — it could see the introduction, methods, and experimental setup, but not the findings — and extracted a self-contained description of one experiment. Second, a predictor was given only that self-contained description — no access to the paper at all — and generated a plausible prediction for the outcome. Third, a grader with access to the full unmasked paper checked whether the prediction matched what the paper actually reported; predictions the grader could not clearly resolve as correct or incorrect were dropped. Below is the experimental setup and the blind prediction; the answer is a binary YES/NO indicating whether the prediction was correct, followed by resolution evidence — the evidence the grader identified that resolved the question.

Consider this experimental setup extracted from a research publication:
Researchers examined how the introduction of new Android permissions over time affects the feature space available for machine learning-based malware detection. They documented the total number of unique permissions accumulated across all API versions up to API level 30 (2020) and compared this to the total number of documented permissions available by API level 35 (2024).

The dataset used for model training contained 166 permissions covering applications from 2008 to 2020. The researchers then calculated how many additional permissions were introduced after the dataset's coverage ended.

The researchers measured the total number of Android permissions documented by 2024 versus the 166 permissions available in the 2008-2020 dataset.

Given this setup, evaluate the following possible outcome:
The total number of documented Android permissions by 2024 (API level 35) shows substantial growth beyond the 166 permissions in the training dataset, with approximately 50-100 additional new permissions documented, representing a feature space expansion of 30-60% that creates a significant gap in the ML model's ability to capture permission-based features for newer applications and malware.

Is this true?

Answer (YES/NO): NO